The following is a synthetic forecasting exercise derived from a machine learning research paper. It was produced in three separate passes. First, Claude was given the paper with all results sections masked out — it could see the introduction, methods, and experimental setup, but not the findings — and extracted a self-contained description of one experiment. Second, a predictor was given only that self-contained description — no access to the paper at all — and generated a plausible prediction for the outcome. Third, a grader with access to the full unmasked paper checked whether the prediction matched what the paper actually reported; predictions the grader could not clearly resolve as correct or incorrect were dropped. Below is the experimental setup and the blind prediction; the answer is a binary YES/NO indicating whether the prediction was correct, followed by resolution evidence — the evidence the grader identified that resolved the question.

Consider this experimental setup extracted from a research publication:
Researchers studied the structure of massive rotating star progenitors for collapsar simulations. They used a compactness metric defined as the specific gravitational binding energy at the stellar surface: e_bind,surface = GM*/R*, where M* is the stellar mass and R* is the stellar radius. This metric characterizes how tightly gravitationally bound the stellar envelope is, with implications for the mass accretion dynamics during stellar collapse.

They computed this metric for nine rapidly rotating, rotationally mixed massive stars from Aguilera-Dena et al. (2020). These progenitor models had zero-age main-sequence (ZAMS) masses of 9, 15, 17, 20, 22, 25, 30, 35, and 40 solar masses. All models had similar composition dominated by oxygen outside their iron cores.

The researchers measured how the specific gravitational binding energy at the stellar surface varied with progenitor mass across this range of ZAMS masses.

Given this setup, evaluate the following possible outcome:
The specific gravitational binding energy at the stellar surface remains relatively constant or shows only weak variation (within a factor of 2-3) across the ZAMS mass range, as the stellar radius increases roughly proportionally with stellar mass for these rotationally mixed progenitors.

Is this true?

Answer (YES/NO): NO